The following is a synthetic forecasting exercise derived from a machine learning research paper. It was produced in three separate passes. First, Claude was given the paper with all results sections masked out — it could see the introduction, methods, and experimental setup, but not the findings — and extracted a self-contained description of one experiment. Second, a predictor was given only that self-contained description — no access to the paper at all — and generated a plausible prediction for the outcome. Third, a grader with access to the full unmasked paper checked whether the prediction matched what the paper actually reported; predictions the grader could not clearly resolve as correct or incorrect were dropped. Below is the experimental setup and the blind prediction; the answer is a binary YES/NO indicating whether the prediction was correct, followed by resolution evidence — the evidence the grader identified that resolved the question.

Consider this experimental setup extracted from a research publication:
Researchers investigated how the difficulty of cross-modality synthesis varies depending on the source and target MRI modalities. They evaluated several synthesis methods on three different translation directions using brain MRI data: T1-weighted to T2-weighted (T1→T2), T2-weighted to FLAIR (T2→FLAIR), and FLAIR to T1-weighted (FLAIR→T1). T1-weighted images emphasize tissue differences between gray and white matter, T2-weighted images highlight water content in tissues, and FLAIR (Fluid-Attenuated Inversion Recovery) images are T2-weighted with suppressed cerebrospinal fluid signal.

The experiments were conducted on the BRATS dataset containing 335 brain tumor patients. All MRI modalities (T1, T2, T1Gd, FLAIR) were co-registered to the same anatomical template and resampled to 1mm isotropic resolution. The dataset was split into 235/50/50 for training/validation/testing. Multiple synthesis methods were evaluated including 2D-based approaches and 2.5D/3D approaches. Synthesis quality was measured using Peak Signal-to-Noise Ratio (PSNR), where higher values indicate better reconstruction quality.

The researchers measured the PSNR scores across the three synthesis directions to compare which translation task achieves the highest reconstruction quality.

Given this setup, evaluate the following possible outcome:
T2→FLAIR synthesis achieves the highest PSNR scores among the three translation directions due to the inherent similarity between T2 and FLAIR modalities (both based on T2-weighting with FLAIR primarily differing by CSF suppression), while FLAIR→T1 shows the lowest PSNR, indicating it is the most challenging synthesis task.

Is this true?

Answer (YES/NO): NO